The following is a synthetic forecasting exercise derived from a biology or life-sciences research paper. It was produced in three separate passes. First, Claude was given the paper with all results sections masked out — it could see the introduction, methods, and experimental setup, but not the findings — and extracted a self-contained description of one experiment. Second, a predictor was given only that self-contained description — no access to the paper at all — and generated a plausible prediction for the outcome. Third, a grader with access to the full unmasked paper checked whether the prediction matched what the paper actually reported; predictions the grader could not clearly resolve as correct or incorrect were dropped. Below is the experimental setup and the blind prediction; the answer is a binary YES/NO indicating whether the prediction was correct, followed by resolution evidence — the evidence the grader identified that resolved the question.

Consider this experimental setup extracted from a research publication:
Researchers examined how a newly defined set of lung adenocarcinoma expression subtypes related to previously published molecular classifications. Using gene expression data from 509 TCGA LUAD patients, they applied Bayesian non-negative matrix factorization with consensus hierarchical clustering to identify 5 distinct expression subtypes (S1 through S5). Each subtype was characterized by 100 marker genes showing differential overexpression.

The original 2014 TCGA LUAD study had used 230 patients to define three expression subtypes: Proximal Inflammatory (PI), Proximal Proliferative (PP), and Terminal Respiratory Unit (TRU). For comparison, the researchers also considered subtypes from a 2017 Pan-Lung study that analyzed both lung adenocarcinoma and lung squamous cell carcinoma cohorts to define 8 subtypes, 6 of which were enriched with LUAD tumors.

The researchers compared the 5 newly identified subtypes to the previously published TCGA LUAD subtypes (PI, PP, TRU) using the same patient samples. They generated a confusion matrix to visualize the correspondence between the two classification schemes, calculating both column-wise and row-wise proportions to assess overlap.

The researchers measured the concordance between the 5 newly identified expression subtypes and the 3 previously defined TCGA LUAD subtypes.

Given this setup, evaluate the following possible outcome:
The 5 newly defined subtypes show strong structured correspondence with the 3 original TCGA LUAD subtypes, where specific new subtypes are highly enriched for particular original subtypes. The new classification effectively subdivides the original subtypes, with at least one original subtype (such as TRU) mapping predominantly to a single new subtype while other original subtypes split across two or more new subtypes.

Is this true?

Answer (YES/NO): YES